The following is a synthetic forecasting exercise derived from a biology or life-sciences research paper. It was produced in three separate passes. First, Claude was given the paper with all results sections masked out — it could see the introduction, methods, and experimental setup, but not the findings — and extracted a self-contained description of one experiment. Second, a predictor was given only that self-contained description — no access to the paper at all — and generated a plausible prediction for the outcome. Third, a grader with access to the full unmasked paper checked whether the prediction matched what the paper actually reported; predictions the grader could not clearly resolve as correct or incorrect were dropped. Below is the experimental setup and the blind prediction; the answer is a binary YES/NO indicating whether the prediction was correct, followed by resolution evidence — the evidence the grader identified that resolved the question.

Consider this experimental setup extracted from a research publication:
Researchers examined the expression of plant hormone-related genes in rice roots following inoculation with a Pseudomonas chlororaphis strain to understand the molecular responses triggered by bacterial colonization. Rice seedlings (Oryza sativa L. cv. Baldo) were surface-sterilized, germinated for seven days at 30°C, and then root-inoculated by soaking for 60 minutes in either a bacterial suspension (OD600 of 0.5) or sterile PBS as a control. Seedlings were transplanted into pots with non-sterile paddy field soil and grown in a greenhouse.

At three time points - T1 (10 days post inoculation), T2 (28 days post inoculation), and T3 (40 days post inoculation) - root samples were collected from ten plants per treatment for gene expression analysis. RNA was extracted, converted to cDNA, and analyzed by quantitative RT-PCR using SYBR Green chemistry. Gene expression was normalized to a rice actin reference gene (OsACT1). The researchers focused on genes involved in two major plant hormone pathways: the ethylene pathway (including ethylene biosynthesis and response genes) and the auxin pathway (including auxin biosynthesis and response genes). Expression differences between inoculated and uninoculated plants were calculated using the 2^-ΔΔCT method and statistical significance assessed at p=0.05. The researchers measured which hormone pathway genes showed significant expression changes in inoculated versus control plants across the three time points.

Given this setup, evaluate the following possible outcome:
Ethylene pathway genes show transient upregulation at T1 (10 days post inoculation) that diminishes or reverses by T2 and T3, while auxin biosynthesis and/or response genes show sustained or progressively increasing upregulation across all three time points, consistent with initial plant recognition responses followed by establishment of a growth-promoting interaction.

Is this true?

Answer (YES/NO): NO